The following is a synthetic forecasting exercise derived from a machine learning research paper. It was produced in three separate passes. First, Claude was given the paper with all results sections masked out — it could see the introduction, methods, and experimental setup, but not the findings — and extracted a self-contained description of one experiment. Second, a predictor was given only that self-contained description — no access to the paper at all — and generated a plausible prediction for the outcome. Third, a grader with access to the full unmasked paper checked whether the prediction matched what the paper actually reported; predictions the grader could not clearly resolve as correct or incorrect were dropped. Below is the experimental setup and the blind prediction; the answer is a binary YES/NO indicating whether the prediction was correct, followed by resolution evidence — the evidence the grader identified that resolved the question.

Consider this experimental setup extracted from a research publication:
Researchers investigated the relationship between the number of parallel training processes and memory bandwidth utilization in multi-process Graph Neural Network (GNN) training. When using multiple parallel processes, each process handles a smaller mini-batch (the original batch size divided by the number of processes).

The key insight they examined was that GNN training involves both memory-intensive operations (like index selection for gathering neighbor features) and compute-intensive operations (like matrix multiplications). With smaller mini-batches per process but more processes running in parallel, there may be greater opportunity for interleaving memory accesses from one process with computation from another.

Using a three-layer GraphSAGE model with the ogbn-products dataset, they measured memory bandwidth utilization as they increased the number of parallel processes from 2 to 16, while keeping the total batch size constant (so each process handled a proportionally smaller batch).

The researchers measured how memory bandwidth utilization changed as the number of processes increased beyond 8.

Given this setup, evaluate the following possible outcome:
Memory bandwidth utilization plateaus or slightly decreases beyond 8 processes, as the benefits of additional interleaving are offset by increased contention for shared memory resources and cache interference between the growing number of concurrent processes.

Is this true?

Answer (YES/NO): YES